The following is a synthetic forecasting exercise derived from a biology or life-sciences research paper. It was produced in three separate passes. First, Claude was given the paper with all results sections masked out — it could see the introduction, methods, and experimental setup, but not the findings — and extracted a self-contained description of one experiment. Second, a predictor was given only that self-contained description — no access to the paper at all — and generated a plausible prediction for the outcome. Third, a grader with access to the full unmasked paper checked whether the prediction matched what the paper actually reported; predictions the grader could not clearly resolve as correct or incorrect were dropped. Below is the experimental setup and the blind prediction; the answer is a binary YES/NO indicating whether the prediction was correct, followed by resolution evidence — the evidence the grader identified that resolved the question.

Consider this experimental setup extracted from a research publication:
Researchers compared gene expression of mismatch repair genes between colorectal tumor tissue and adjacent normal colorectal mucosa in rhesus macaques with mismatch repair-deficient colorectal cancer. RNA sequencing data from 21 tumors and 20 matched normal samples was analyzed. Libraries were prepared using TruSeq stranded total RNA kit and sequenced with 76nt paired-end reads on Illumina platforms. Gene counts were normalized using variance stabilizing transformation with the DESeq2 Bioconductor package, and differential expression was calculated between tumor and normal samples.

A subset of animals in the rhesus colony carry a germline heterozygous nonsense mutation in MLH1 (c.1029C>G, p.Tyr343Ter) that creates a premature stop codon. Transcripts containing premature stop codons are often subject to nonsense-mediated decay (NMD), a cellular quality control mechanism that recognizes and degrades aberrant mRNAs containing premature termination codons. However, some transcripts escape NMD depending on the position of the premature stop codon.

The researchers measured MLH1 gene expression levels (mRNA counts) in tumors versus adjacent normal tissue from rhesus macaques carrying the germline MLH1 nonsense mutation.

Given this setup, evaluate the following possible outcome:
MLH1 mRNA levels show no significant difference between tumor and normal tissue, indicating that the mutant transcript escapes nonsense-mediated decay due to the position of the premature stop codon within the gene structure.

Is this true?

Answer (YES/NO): NO